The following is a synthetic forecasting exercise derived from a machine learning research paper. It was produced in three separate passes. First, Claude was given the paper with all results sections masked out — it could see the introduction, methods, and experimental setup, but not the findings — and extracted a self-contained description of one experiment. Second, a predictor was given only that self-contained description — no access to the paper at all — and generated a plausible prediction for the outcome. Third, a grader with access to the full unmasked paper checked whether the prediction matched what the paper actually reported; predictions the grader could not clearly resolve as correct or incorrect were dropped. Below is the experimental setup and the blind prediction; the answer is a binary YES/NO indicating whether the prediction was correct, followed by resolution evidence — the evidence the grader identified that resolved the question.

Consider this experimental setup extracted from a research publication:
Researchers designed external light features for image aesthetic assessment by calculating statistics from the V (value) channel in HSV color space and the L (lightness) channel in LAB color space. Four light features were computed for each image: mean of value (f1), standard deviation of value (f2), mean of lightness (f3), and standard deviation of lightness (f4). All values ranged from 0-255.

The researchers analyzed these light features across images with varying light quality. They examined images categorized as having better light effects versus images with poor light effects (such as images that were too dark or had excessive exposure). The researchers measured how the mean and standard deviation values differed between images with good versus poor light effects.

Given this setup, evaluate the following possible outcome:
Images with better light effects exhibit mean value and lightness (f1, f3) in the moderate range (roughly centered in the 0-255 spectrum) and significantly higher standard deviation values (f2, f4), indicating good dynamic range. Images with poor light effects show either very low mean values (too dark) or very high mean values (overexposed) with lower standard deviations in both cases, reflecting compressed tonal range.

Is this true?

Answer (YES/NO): NO